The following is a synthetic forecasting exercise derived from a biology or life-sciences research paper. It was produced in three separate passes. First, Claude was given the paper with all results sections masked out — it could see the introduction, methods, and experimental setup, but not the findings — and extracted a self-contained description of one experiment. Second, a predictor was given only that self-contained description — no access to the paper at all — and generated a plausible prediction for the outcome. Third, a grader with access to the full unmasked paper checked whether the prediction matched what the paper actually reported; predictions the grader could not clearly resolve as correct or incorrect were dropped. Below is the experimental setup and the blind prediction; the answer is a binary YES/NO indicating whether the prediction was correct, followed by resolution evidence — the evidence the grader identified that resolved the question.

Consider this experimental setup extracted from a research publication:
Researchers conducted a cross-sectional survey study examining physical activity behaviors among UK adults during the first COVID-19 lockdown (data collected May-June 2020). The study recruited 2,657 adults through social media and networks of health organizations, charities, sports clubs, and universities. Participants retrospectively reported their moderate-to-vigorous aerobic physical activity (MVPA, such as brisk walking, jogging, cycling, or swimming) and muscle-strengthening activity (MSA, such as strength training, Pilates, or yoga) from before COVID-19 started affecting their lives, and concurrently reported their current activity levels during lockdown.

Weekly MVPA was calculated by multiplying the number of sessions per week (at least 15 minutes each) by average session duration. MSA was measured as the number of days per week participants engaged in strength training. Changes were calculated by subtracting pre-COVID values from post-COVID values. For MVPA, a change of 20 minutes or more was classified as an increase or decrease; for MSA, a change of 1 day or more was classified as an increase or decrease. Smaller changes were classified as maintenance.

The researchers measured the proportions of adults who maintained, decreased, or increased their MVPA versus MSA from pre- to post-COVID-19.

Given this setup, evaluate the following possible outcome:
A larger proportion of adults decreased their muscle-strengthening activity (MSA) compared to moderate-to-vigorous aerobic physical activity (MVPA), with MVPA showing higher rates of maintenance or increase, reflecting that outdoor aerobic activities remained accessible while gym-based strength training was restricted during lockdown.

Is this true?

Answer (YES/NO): NO